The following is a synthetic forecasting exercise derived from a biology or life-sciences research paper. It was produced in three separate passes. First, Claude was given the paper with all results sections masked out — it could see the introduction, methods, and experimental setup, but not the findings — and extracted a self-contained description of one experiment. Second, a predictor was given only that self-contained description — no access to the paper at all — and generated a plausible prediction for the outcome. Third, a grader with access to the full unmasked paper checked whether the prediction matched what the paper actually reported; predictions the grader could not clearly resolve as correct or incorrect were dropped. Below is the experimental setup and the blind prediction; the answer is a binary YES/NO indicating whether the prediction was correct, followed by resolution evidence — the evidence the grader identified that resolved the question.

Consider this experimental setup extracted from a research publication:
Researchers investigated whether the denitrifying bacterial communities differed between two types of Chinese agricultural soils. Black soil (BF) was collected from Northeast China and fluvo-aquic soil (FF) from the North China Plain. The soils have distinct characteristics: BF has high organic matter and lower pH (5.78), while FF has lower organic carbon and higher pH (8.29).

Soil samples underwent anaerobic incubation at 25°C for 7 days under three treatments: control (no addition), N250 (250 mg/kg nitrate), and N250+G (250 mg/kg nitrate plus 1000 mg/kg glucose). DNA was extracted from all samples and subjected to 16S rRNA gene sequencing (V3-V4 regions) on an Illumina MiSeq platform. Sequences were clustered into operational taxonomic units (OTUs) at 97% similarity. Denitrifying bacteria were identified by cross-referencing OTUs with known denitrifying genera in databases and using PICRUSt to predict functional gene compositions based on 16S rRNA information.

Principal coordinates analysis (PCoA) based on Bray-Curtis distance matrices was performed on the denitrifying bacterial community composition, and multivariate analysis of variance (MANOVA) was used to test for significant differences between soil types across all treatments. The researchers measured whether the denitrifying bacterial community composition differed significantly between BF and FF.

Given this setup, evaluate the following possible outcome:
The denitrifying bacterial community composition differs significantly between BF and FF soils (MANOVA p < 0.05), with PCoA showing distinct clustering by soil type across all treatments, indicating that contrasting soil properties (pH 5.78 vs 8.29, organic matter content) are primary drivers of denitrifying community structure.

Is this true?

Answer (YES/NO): YES